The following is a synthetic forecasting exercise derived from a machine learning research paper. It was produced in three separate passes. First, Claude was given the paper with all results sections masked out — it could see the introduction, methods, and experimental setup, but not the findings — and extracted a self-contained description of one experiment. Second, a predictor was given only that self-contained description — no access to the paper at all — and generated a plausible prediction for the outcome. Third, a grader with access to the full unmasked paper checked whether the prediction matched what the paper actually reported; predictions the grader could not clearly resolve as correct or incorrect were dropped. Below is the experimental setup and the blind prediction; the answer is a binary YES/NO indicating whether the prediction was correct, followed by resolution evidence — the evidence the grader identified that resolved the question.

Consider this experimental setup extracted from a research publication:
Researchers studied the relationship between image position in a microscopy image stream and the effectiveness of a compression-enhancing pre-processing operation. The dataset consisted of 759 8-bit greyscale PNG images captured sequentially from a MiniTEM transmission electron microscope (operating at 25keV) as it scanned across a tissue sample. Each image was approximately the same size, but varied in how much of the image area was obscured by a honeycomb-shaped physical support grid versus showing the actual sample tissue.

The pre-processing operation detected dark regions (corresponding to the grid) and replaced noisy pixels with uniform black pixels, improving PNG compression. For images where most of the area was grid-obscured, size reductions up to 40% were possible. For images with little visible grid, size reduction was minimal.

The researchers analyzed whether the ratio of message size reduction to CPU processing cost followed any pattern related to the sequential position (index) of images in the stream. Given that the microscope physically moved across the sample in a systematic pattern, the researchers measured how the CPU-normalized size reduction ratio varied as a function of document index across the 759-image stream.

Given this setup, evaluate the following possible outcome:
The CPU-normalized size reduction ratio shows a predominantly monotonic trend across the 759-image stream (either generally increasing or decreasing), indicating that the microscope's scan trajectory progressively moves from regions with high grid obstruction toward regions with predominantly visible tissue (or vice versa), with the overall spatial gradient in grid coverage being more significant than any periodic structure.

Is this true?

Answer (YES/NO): NO